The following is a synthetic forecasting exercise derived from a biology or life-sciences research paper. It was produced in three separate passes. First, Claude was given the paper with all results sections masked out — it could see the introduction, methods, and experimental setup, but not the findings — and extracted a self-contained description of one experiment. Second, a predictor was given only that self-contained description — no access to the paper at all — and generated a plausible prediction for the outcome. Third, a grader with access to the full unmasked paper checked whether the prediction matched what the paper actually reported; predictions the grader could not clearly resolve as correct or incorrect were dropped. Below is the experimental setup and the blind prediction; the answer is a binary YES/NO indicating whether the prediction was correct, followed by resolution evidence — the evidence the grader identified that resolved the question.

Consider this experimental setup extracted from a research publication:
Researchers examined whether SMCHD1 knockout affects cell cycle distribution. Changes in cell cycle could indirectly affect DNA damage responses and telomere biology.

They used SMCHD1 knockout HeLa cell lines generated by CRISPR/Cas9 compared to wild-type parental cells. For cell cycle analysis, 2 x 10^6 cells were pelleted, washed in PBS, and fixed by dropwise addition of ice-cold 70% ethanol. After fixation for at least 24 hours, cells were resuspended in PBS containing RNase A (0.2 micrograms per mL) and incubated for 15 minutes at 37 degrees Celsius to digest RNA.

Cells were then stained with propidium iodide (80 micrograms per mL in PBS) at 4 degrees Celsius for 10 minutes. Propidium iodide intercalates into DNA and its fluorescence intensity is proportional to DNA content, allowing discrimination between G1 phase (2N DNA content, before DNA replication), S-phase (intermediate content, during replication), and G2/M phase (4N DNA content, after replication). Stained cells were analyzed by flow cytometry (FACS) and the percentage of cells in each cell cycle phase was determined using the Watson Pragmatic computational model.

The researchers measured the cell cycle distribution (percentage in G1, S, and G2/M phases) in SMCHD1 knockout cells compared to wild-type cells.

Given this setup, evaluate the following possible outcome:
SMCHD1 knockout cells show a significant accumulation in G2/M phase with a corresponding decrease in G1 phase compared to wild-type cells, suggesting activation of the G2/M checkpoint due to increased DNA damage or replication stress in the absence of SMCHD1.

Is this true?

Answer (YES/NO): NO